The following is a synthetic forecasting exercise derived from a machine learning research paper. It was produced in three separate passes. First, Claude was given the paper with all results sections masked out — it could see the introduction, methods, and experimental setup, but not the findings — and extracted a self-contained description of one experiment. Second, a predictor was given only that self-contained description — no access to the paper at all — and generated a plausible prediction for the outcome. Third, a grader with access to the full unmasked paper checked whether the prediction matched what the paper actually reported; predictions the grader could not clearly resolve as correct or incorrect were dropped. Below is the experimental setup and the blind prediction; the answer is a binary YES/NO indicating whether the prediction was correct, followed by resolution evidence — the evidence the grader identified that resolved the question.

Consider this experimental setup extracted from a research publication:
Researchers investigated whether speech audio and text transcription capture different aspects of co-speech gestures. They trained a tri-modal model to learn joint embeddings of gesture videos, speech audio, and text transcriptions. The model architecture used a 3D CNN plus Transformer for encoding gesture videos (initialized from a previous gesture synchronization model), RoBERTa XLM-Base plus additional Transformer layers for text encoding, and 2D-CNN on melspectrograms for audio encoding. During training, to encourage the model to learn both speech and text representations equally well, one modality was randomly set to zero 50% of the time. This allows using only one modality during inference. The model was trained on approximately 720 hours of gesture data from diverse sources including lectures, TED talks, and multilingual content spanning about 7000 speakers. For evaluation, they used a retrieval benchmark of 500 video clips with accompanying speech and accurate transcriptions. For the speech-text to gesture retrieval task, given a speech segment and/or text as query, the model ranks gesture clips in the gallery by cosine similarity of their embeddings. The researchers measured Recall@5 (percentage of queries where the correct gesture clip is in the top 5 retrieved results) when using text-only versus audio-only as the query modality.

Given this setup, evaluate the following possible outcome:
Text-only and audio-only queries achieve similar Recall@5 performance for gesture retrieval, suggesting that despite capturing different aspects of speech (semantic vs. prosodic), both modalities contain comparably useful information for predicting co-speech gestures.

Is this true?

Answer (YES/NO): YES